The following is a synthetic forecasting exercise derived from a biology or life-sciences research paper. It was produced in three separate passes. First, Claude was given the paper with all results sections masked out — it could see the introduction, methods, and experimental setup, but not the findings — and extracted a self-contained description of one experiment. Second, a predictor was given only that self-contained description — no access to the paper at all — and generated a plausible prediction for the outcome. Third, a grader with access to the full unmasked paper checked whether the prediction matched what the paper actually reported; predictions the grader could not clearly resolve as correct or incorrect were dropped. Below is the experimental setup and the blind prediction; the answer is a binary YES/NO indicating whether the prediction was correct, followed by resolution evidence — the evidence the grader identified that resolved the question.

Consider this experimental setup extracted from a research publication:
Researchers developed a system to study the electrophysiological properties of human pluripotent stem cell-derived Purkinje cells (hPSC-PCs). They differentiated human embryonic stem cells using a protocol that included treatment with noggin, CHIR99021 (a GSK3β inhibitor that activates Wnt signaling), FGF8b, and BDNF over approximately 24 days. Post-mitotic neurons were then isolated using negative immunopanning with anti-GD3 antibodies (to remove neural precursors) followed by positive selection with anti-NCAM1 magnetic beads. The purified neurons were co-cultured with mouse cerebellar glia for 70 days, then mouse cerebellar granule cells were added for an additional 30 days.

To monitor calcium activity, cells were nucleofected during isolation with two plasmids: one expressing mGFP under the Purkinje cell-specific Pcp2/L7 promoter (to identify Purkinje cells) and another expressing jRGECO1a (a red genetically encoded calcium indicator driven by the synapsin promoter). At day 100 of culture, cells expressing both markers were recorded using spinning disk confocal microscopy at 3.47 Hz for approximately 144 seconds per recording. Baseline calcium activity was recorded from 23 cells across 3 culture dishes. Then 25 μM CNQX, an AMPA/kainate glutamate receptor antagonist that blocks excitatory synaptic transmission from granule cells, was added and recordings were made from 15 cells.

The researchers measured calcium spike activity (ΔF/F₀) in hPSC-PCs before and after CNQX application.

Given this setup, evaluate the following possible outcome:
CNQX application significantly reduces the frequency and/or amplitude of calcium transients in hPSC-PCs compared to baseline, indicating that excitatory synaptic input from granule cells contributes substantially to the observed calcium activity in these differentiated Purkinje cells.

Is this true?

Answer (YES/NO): YES